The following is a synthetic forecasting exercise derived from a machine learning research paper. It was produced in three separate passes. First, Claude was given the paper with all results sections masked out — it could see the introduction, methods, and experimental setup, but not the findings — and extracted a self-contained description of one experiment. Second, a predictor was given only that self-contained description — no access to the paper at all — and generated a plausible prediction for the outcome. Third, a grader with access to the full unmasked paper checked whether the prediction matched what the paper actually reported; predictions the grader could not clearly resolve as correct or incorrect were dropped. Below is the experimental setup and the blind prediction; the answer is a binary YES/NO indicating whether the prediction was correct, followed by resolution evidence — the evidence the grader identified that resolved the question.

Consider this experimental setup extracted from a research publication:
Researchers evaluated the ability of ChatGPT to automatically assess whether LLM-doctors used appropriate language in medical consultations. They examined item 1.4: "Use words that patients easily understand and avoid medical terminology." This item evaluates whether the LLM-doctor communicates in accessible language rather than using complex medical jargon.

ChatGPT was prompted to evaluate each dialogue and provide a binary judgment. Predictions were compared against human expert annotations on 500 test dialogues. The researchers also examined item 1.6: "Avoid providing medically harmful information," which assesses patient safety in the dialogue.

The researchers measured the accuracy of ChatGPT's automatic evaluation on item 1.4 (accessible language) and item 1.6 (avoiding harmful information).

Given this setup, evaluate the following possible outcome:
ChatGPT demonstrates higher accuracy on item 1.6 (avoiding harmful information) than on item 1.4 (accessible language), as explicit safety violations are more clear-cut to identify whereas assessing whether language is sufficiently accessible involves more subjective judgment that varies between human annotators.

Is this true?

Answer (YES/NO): YES